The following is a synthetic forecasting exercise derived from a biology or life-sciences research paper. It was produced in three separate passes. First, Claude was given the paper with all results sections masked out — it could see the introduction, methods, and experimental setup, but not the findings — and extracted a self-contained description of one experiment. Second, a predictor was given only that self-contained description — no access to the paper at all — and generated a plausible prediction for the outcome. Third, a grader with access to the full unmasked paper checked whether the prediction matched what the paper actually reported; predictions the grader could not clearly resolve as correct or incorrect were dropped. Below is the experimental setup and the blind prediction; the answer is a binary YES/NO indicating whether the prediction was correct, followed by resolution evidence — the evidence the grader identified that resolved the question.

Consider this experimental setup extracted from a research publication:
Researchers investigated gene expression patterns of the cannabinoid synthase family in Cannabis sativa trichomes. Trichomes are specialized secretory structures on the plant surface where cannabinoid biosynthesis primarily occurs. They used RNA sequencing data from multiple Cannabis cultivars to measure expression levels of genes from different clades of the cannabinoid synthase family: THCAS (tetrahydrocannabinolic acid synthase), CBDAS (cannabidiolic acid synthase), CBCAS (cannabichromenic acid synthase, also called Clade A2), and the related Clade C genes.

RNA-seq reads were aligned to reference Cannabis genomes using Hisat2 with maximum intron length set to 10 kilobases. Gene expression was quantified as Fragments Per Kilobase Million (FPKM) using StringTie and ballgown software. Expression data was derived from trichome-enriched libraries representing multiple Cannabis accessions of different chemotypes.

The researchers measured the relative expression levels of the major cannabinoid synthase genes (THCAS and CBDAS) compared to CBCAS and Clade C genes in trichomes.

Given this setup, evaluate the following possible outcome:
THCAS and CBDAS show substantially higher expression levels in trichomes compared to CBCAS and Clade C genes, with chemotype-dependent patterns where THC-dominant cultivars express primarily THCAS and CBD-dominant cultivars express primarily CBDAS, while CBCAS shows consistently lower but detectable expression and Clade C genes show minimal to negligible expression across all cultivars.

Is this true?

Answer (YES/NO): NO